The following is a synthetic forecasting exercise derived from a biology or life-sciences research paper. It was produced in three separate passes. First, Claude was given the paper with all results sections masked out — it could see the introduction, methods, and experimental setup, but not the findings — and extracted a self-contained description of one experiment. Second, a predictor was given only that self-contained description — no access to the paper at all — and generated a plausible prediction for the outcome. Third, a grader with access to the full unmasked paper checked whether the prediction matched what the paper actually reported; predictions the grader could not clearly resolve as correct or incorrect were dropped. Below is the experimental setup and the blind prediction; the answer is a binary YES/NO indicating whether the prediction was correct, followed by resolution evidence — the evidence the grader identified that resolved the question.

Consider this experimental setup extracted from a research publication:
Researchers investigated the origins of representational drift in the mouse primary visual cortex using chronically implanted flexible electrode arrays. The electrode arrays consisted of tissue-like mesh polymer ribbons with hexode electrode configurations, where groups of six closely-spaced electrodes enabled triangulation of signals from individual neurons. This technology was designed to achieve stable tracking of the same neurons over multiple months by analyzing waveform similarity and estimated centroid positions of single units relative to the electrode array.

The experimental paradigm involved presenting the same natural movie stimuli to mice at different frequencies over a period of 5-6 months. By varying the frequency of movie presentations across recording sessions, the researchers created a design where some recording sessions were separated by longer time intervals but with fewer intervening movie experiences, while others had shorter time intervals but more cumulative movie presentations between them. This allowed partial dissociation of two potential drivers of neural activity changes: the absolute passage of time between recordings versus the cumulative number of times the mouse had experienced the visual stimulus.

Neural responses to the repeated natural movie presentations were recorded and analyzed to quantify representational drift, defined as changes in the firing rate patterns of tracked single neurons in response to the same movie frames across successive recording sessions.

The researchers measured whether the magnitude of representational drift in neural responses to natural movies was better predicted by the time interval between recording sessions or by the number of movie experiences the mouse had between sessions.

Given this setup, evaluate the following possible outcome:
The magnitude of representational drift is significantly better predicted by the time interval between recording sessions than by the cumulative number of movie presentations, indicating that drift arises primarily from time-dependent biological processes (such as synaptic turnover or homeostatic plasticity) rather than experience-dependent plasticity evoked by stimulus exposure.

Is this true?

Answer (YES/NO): NO